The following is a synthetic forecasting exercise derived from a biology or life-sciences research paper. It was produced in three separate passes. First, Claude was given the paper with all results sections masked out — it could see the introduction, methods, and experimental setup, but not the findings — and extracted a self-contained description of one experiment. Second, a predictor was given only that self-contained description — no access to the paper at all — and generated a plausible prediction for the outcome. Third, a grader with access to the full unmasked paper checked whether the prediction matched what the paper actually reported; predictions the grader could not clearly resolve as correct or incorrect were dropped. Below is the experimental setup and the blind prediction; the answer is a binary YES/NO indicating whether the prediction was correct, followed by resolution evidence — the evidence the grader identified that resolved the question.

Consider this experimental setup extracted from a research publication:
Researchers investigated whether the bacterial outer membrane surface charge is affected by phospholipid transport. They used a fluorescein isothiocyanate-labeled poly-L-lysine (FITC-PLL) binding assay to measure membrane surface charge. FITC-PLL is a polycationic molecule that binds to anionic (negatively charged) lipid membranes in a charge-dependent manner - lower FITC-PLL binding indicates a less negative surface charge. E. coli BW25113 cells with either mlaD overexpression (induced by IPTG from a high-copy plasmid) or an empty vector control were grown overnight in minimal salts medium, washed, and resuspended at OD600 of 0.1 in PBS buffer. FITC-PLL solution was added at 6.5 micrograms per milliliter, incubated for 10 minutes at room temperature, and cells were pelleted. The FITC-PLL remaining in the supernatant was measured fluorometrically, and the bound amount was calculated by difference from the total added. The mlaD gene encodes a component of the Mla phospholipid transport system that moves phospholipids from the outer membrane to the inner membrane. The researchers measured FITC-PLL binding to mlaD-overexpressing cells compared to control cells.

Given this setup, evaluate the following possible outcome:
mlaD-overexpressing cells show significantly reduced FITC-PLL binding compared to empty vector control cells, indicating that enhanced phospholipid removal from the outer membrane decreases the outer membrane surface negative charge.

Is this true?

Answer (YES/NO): NO